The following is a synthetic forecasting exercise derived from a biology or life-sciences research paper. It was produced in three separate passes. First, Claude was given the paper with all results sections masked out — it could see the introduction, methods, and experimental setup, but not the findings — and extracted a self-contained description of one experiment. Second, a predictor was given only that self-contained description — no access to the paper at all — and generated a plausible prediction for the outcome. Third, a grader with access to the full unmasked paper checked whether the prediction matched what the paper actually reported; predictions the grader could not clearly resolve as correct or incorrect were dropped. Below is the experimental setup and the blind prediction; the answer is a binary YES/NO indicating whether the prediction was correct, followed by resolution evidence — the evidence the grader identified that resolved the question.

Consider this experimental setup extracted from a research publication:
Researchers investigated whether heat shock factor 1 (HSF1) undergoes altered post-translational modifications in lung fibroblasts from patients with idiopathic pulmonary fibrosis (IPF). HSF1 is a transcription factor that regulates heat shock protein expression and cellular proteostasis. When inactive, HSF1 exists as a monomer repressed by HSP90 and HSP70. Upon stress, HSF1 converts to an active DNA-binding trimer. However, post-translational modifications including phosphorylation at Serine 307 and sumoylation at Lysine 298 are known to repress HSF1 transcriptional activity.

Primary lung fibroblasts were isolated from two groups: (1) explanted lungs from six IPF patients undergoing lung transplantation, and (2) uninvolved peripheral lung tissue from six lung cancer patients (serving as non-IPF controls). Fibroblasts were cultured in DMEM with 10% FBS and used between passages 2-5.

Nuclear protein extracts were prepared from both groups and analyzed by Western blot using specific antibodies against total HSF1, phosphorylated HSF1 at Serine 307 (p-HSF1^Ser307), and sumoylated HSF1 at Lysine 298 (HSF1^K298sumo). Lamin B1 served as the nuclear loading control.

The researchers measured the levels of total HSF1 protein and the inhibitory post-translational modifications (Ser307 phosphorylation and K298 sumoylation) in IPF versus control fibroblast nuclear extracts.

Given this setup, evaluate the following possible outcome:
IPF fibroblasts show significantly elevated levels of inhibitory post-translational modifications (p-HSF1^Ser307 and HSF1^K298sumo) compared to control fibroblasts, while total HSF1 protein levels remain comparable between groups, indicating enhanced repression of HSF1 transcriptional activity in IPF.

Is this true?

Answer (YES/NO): NO